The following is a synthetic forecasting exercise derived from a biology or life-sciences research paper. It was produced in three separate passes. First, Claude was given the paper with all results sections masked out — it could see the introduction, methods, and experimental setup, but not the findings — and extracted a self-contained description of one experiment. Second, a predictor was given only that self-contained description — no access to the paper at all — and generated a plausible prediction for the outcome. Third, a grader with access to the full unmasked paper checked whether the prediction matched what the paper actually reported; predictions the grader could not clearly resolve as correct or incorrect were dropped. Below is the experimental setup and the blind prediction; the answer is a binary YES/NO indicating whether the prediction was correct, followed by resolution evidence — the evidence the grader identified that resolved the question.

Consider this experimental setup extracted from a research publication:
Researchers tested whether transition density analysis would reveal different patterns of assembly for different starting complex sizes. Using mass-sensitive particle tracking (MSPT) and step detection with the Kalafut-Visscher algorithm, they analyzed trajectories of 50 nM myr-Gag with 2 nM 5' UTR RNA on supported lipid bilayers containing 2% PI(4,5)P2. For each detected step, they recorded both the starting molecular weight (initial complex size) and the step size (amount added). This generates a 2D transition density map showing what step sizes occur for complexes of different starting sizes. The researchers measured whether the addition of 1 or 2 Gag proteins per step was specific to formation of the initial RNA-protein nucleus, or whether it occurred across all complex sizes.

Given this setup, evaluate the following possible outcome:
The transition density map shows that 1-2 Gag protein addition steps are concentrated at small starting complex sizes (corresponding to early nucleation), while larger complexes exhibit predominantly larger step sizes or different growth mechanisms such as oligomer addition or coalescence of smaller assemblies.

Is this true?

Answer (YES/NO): NO